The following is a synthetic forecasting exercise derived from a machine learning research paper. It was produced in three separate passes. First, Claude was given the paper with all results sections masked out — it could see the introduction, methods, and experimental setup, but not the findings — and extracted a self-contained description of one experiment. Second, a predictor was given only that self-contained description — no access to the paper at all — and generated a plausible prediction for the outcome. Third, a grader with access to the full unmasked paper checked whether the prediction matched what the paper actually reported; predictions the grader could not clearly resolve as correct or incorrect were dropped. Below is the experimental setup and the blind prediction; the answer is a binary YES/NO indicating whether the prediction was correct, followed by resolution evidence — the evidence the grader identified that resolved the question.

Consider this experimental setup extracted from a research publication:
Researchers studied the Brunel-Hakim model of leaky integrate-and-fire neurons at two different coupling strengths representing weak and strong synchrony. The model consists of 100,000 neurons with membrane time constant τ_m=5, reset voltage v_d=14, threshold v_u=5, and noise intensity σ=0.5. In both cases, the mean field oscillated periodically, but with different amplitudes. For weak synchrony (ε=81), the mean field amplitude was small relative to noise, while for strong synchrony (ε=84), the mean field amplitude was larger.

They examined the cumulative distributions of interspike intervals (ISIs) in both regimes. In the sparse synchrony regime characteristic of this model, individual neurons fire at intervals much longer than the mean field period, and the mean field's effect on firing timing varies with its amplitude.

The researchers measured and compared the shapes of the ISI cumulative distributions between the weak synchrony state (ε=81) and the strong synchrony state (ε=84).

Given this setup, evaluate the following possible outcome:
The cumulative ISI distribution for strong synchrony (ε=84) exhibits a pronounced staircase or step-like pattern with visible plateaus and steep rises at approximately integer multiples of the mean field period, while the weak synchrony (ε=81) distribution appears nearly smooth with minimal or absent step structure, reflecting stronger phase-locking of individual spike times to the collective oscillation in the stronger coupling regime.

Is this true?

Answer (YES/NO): YES